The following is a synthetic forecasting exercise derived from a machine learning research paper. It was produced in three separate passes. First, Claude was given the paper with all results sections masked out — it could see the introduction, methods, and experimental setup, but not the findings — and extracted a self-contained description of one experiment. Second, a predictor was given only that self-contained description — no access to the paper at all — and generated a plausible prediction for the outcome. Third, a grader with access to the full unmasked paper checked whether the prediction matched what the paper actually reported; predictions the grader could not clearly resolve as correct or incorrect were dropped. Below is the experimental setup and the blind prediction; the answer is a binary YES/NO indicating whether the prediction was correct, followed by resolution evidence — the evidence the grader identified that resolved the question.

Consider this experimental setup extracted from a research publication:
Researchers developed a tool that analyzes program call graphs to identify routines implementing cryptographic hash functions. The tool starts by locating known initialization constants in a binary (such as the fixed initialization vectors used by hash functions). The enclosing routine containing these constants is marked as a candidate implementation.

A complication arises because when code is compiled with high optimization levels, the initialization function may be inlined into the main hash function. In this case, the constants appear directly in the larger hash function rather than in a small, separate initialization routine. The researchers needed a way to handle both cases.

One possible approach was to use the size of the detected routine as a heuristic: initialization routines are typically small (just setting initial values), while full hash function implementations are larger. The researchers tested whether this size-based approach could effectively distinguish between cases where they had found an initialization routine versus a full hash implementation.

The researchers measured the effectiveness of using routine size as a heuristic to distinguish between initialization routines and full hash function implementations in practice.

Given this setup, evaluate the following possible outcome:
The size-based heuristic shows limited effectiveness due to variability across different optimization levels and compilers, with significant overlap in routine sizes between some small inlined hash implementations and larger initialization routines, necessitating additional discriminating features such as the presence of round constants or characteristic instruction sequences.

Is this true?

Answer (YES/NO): NO